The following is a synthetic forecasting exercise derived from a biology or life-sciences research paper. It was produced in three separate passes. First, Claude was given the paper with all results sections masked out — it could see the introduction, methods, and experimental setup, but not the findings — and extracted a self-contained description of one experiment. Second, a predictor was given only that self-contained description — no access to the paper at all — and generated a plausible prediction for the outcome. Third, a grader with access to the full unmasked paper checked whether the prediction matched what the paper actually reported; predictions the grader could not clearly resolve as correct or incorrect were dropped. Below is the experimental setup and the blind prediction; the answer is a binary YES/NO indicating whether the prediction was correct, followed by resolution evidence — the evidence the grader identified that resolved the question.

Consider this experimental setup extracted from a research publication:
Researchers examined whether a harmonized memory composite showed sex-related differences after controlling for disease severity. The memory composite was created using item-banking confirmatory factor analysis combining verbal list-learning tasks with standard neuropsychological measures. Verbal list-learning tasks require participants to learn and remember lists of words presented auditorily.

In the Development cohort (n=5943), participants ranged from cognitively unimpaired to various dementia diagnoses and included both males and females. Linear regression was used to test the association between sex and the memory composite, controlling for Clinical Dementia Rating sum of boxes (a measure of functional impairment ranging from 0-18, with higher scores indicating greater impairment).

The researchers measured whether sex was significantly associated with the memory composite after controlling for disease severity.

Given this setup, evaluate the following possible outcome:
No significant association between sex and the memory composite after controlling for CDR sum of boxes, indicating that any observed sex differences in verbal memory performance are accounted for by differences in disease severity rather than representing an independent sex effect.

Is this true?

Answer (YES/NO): NO